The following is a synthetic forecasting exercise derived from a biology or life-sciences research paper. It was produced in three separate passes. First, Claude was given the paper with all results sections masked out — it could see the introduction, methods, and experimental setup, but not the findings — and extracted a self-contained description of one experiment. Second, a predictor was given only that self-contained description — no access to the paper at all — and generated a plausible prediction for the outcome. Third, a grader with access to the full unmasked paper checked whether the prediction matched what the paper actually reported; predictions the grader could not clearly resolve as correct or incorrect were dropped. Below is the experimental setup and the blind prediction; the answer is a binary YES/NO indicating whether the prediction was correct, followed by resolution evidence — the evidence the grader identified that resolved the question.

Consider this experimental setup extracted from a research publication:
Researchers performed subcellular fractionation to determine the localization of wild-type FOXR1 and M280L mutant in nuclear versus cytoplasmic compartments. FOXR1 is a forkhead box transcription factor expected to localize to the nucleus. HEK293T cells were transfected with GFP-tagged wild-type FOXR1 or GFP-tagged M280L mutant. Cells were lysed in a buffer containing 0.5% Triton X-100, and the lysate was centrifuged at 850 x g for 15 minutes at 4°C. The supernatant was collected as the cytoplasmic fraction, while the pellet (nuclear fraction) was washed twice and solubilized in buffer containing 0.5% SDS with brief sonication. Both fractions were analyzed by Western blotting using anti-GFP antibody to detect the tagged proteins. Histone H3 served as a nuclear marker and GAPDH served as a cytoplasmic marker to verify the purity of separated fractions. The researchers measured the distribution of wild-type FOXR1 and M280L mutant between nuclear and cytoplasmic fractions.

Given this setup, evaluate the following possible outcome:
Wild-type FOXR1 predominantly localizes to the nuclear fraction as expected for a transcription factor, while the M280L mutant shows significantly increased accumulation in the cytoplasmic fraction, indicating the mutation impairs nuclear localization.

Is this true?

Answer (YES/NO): NO